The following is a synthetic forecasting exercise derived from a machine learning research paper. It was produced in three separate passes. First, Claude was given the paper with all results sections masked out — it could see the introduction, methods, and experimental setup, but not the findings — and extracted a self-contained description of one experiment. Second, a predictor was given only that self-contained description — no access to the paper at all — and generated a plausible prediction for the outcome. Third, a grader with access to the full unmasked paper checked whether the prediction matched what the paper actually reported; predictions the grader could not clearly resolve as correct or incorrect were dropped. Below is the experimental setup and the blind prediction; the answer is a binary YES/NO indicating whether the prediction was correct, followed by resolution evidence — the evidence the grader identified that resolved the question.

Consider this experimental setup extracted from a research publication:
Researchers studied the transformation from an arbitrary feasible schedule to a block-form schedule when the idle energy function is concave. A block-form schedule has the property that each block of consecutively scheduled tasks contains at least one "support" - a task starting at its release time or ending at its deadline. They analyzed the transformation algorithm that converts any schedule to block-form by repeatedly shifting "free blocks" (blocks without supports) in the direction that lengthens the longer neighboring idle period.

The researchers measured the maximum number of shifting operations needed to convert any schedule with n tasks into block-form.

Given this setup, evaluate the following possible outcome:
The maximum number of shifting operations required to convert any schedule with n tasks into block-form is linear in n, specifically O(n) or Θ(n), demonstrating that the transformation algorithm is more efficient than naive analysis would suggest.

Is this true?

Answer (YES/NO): YES